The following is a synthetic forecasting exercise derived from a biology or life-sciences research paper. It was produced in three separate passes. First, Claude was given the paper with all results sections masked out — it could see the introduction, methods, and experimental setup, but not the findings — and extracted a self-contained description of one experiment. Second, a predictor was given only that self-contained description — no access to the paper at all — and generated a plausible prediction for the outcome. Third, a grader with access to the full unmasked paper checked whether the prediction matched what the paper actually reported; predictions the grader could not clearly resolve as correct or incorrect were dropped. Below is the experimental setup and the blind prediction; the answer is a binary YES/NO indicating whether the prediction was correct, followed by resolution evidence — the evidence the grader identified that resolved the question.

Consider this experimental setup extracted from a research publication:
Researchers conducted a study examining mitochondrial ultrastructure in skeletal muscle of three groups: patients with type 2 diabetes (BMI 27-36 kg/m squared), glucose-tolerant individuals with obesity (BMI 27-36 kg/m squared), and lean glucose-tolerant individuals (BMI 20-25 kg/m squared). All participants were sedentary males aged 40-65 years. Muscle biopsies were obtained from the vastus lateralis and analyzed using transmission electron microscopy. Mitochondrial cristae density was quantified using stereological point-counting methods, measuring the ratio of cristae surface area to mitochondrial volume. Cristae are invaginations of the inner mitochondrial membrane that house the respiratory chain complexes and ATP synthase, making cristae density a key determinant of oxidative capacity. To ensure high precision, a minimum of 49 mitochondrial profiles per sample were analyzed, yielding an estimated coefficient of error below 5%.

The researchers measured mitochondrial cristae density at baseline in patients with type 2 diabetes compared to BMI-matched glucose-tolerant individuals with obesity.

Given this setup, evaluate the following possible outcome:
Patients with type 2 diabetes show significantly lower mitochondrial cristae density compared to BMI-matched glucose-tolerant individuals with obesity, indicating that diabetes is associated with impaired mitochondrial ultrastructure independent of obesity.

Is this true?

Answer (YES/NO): NO